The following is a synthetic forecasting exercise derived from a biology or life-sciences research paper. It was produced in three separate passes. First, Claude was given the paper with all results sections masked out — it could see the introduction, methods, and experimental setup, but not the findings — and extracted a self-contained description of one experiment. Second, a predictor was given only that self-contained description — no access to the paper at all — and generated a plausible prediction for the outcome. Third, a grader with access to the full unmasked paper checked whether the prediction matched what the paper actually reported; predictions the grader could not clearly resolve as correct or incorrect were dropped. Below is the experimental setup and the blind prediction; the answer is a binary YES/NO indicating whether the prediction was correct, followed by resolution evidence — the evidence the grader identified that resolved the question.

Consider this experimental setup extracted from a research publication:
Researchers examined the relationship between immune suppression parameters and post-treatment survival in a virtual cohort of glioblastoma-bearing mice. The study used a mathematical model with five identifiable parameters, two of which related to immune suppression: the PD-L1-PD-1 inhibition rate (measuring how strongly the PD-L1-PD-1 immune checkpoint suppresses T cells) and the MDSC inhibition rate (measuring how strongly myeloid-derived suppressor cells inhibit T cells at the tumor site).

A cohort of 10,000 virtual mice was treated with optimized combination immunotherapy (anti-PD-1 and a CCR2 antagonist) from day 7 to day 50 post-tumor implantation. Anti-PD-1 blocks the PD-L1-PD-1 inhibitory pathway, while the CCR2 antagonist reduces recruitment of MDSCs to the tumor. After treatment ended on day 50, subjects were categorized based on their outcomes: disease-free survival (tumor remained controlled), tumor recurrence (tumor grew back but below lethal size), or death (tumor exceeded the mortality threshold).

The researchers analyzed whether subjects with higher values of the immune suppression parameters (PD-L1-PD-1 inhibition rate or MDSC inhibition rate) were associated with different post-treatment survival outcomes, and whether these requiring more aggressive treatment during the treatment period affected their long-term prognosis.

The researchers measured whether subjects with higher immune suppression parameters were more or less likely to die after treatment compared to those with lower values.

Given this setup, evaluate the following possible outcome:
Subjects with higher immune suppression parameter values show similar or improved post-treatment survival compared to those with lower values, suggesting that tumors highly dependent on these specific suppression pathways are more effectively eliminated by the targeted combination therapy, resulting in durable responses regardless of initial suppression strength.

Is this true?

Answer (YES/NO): NO